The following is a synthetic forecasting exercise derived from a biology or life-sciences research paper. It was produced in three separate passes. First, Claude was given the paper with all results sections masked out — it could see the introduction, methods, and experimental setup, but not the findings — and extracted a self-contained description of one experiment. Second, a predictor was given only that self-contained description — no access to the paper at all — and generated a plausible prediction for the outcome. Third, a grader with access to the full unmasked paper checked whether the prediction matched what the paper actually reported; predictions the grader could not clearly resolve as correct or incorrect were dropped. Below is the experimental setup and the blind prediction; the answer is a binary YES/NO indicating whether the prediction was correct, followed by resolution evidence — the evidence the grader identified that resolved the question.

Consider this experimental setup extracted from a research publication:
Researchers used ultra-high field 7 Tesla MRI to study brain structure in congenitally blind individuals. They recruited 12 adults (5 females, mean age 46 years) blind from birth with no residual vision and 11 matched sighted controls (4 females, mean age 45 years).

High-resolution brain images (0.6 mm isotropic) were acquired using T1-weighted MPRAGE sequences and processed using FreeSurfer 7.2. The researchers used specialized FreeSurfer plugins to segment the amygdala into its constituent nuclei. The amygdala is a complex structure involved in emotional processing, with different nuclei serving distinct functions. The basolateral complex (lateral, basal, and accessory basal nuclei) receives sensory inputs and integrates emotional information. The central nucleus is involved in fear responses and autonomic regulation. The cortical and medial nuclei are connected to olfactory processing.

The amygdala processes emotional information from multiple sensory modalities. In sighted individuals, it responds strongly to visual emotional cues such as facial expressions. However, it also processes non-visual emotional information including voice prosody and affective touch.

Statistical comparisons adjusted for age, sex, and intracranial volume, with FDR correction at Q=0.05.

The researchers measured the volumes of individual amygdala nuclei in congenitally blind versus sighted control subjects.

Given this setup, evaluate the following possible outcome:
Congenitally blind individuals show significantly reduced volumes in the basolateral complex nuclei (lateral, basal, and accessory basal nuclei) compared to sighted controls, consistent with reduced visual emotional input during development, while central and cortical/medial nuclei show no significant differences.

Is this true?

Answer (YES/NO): NO